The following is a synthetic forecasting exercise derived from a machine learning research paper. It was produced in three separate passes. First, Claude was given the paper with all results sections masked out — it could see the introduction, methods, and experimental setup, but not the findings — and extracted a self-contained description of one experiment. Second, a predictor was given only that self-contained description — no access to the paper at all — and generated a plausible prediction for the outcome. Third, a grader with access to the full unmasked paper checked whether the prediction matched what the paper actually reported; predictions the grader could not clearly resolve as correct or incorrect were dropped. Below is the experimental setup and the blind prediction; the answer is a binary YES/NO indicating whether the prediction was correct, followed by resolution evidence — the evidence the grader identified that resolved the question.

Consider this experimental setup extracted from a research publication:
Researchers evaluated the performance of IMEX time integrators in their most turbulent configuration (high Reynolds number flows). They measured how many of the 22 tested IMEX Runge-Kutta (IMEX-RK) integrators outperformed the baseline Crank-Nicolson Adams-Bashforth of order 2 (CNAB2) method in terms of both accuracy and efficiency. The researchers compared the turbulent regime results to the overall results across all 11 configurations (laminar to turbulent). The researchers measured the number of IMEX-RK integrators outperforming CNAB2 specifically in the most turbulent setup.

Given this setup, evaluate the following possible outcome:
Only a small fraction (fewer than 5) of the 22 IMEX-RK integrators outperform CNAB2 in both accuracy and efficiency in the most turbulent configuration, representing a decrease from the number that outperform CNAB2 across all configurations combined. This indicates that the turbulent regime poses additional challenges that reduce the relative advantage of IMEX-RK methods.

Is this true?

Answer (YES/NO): NO